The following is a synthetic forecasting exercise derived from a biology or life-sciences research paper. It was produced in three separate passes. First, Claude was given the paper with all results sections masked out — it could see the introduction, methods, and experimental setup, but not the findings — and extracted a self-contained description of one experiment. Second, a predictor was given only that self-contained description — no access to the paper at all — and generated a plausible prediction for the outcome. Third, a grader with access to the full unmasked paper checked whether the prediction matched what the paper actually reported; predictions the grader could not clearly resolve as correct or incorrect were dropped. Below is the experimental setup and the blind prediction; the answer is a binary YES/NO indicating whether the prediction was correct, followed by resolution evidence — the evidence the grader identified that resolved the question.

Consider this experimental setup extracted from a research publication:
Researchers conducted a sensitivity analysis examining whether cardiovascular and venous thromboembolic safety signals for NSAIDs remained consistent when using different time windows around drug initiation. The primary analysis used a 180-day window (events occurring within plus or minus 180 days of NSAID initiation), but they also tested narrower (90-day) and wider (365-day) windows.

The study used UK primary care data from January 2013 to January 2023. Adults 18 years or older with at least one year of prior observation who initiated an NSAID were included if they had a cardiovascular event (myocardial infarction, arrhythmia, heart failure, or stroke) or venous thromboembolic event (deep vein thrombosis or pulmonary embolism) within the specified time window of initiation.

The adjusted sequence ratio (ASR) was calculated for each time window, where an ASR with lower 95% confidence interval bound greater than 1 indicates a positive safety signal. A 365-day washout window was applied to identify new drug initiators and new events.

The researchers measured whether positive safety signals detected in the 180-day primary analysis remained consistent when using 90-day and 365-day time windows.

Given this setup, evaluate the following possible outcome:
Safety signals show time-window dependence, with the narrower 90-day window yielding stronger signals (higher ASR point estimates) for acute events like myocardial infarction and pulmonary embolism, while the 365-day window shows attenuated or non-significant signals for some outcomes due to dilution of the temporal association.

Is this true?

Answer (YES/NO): NO